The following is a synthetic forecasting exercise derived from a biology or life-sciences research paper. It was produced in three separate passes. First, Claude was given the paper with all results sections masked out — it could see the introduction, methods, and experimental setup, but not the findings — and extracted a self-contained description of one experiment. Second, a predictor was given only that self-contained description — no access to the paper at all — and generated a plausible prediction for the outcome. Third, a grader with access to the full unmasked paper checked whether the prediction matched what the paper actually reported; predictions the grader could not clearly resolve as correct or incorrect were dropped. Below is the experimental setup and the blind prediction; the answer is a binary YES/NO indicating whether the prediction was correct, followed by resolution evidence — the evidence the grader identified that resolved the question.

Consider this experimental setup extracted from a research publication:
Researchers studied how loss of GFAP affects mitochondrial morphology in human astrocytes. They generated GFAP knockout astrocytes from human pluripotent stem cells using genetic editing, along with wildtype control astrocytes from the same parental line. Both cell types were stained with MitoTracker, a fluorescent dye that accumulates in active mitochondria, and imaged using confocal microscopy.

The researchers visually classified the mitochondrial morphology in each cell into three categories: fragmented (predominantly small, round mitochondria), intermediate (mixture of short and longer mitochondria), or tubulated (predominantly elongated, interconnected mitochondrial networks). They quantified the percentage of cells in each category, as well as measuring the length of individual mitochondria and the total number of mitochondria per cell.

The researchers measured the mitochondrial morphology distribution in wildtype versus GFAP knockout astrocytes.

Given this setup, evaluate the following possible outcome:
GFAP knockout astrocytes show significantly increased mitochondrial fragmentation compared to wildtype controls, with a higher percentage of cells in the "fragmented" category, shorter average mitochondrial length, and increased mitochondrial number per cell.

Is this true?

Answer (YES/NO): NO